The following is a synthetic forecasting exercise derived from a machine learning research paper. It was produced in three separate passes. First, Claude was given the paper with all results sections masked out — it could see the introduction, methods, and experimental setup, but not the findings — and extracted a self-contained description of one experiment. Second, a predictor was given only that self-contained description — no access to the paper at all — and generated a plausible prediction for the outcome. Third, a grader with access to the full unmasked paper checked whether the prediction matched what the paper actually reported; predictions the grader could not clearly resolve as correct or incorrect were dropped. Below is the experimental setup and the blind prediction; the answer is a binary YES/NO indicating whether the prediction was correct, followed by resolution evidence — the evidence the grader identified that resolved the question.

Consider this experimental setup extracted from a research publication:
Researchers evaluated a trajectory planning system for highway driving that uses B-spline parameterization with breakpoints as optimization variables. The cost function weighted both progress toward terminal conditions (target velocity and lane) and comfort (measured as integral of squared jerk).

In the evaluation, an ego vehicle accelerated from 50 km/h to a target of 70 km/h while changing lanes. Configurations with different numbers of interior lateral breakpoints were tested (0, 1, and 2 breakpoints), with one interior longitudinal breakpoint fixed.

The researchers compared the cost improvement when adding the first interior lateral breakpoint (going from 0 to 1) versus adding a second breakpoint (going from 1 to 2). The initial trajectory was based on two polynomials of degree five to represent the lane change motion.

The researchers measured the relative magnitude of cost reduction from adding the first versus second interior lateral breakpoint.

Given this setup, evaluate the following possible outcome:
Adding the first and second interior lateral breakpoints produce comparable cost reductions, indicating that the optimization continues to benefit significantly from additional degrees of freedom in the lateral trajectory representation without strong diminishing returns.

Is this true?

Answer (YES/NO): NO